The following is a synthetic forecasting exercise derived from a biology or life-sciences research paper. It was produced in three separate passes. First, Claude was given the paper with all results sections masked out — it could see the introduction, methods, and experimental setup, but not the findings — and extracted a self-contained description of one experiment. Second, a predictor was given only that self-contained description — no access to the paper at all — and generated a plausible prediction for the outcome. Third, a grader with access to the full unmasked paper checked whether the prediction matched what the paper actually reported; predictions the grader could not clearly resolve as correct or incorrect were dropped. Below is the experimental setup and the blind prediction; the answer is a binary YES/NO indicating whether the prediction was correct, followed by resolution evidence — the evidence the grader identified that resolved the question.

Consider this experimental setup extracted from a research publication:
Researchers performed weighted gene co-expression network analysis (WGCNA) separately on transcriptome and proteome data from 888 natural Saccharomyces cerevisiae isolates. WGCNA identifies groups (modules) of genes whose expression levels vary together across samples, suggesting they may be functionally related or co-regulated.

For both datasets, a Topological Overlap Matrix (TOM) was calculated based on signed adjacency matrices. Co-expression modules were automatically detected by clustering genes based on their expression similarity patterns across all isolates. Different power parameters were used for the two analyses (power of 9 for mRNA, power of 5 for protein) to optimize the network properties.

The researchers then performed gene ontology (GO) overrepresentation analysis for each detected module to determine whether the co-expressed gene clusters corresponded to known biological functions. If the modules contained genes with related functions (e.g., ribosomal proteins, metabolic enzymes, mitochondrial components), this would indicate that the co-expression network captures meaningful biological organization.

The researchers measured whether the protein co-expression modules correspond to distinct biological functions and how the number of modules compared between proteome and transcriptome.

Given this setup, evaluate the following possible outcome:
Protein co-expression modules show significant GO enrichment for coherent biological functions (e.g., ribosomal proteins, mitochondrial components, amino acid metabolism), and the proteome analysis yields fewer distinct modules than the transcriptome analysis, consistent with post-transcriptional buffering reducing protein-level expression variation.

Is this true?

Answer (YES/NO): NO